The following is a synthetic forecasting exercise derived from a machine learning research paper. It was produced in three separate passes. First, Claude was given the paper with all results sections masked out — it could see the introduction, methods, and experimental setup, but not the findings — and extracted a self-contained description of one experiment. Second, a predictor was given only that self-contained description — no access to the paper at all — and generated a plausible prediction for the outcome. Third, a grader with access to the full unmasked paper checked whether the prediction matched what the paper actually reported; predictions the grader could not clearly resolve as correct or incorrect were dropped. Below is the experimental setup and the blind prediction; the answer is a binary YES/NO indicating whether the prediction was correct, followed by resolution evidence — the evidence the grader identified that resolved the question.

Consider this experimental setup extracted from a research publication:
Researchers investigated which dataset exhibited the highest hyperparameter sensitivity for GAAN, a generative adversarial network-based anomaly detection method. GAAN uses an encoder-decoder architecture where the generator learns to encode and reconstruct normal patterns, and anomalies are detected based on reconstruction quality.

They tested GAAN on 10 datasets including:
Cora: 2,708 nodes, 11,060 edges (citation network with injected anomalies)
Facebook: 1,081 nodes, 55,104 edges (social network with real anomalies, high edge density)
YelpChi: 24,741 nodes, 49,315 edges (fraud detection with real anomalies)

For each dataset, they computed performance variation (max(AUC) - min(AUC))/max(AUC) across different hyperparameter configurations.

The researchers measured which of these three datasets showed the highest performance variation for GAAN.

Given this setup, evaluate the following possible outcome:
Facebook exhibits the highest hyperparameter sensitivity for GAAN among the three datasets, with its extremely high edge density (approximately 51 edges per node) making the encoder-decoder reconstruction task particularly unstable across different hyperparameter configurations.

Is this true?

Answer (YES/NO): YES